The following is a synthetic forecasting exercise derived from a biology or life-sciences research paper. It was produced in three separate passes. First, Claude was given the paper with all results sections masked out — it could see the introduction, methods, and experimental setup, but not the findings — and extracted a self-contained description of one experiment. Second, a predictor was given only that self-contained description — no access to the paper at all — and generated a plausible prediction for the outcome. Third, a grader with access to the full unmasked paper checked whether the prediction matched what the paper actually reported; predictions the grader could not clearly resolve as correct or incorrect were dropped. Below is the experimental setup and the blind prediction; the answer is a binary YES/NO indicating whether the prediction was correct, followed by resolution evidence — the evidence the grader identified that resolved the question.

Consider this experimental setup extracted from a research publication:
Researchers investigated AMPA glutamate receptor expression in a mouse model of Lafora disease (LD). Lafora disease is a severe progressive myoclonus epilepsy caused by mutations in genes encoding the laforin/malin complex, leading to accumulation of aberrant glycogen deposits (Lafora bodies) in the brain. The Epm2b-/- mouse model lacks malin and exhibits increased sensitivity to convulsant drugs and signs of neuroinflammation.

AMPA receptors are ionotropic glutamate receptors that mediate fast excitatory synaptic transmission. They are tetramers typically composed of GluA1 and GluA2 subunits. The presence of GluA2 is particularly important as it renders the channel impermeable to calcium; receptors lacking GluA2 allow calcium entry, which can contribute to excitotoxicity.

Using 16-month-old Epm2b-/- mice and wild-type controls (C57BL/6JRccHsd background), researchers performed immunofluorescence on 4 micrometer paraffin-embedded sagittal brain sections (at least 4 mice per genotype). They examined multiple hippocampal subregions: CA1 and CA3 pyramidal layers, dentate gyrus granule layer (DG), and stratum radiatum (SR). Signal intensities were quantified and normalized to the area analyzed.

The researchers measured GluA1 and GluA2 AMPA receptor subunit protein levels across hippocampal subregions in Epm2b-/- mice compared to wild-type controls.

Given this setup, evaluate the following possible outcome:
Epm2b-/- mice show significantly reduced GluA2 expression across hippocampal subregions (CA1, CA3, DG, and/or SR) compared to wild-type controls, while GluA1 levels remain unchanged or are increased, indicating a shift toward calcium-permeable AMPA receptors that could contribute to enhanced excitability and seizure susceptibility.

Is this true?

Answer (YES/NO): NO